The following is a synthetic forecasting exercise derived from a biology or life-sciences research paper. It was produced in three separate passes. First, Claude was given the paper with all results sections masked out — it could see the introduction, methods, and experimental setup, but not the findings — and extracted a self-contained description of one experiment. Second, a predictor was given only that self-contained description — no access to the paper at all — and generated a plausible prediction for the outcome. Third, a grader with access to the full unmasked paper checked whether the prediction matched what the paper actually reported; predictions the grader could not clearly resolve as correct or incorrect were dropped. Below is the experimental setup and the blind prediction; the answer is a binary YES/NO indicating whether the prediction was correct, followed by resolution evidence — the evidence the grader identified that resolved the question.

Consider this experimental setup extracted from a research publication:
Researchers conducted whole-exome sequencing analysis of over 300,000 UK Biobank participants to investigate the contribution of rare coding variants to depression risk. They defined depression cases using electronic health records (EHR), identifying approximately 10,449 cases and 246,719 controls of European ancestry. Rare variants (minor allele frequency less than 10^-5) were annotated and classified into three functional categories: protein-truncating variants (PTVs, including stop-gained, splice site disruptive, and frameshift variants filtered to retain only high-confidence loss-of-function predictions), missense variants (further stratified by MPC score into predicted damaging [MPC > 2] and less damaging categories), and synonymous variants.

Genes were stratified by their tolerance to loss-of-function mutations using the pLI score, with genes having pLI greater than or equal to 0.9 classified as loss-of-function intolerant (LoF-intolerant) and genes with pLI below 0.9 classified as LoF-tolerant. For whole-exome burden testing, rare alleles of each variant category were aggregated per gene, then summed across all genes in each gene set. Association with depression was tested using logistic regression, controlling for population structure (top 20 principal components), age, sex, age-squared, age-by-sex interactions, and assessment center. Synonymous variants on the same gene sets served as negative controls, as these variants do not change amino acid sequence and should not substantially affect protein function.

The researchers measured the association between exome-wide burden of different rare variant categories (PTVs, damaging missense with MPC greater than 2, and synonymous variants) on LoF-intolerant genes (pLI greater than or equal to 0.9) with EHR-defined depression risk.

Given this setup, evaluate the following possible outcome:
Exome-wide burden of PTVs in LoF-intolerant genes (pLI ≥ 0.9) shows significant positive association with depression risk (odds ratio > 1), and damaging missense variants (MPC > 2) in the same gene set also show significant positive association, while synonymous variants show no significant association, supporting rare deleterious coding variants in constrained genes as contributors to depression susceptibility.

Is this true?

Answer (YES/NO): YES